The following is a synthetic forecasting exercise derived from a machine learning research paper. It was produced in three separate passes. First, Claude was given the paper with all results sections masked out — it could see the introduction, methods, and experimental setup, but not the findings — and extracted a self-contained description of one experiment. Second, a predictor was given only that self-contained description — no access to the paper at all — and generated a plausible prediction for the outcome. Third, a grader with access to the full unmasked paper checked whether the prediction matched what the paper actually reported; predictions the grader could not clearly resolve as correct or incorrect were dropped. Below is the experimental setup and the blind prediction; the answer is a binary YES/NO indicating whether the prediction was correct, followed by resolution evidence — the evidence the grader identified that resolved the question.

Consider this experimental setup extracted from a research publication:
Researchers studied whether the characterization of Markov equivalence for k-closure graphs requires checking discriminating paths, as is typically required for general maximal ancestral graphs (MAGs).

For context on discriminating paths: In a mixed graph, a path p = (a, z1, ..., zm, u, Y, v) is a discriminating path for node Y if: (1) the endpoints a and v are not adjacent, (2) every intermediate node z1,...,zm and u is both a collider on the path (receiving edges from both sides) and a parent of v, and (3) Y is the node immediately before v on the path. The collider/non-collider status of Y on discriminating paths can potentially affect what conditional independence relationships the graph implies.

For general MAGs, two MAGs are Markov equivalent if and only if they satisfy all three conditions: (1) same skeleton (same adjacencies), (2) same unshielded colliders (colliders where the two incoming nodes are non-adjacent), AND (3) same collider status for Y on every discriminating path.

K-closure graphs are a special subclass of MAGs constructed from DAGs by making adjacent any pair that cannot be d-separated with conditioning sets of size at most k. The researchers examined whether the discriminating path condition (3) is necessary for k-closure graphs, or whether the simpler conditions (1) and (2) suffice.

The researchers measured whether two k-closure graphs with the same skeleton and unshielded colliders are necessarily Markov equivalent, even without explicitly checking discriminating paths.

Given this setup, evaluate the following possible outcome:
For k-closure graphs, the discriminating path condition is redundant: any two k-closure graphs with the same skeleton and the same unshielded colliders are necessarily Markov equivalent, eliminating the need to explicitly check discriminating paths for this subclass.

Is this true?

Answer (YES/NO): YES